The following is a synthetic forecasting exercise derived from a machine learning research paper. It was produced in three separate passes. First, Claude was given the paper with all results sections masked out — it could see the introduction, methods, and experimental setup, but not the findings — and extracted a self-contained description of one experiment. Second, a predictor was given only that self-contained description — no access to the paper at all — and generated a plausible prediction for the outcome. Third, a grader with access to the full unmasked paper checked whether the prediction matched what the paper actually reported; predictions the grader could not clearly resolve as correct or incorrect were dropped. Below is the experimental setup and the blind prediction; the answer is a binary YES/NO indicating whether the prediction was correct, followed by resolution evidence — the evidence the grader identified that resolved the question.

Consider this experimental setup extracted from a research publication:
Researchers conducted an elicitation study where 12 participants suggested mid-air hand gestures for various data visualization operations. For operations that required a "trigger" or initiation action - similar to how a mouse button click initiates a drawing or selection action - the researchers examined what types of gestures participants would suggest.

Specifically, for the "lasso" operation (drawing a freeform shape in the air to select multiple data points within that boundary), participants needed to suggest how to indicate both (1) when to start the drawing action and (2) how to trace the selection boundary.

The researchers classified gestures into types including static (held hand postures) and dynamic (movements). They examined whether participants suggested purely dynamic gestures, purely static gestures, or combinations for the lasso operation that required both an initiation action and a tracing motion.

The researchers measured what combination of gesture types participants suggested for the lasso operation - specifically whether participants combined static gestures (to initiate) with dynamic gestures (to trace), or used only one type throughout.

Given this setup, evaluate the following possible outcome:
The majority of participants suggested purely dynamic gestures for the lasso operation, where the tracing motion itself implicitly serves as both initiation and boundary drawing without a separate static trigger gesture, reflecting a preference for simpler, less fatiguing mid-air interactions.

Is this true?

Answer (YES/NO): NO